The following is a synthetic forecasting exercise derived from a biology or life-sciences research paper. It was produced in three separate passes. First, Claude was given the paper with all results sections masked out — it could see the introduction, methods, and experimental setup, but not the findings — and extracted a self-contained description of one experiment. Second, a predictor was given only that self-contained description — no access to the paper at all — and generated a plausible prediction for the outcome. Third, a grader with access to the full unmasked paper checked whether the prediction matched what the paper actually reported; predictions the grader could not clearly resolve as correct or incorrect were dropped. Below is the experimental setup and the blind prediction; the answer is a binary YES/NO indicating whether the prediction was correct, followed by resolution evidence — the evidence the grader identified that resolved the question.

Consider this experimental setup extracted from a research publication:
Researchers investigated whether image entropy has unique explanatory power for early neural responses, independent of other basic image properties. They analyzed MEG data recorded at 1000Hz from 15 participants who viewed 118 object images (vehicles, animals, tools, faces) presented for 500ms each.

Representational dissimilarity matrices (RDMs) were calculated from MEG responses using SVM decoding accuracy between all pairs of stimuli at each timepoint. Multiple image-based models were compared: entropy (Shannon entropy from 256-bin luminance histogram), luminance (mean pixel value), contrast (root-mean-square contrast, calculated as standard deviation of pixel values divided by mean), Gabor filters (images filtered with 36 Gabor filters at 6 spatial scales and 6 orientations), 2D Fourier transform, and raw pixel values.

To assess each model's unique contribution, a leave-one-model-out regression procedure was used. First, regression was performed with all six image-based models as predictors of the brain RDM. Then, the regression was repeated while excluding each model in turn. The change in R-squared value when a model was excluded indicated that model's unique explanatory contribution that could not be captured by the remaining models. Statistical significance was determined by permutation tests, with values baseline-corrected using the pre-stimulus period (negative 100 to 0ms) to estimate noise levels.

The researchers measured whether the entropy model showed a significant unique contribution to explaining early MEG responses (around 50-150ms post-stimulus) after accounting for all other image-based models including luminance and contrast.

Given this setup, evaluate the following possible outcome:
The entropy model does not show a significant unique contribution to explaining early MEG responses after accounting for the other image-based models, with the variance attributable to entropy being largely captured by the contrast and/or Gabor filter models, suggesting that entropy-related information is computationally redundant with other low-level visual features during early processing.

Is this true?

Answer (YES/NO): NO